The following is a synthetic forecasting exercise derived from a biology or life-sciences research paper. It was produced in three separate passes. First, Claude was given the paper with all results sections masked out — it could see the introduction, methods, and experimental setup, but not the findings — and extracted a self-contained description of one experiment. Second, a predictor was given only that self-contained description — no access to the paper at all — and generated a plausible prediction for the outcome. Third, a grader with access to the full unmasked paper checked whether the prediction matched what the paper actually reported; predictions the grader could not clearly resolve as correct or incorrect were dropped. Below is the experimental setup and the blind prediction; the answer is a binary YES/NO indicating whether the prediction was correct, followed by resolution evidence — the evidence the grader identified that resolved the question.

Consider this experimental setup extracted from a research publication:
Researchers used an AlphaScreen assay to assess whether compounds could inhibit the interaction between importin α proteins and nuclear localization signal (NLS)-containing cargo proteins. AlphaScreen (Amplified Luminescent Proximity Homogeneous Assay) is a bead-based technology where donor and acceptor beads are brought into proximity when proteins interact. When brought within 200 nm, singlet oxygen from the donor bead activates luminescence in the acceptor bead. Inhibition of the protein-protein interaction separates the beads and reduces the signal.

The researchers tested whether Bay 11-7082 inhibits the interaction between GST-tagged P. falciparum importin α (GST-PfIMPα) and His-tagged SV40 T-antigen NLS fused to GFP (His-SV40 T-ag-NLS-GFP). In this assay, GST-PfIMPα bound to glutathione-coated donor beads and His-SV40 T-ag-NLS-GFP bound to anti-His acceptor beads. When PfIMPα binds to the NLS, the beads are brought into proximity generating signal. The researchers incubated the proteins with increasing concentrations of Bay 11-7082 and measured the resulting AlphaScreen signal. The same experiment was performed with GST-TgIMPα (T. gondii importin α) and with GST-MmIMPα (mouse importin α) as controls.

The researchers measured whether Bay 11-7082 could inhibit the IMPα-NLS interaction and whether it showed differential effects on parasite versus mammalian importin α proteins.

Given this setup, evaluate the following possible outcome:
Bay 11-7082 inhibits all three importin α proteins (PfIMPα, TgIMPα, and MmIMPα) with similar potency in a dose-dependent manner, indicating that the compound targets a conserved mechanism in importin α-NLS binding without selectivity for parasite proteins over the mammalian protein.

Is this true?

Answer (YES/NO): YES